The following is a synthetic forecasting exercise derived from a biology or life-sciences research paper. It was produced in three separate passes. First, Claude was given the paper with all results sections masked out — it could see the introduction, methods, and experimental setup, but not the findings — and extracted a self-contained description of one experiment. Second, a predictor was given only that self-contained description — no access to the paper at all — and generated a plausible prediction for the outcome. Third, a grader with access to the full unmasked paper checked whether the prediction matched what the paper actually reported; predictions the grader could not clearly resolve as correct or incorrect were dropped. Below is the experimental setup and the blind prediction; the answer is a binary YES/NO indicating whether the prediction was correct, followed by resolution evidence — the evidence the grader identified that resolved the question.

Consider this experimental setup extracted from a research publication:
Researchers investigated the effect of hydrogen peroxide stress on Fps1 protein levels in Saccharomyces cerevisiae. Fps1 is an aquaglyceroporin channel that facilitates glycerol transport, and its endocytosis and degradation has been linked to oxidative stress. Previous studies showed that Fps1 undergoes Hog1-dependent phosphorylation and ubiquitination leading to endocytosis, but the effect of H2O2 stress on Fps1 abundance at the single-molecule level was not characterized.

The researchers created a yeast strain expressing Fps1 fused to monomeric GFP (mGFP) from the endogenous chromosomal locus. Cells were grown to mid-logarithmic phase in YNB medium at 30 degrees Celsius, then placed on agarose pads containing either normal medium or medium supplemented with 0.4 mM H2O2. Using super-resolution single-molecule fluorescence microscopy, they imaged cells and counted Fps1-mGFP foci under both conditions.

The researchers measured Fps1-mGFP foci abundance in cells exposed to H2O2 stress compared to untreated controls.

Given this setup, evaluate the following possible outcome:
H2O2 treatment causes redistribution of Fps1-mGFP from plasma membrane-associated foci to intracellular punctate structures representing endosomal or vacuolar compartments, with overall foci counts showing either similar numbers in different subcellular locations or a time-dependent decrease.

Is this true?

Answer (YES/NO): NO